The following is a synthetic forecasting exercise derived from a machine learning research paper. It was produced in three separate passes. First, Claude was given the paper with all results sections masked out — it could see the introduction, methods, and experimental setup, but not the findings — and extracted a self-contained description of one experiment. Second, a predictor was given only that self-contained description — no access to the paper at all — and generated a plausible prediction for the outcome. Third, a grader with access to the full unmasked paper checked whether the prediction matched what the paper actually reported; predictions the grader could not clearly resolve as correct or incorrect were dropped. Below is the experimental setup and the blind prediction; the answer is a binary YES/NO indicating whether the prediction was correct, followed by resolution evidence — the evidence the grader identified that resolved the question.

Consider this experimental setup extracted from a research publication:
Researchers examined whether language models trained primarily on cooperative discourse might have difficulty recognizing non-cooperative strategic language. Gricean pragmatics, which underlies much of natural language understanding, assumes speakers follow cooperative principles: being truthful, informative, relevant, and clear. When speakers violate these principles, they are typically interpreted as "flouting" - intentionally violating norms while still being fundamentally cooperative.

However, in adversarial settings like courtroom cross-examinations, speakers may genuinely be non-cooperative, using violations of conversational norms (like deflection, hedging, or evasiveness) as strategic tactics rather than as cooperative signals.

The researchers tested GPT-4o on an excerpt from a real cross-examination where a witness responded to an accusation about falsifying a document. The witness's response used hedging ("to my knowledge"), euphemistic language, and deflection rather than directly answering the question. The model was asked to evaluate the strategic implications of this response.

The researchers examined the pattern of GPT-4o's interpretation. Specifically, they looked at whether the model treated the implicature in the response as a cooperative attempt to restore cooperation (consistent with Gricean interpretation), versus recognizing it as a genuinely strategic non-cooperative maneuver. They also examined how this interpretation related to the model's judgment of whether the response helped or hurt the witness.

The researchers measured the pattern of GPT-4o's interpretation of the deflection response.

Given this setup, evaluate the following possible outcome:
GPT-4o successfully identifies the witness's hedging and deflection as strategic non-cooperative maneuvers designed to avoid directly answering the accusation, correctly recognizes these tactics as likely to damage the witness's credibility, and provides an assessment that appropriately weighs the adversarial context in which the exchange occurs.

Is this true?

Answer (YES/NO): NO